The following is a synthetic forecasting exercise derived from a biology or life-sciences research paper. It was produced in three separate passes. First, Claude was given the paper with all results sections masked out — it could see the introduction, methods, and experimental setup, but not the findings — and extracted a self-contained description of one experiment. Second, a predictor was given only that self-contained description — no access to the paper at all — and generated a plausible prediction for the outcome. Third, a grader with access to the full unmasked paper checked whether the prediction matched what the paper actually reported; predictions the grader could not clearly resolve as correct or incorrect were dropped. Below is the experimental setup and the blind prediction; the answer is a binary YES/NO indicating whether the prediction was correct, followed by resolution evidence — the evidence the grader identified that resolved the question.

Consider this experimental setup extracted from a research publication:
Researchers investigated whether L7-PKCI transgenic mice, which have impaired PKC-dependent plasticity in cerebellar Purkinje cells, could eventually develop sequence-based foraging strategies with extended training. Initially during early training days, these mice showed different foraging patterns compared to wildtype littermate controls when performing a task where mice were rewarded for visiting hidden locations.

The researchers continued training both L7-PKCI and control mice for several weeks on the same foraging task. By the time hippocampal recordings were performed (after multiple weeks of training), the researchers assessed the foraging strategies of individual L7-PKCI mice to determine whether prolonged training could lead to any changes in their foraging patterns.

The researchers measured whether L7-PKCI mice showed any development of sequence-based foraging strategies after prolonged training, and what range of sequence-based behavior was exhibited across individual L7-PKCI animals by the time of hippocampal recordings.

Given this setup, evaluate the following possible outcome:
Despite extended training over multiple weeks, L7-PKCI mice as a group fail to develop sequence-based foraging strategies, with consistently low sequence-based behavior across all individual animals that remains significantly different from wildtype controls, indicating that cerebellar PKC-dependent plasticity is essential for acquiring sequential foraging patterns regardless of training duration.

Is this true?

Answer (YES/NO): NO